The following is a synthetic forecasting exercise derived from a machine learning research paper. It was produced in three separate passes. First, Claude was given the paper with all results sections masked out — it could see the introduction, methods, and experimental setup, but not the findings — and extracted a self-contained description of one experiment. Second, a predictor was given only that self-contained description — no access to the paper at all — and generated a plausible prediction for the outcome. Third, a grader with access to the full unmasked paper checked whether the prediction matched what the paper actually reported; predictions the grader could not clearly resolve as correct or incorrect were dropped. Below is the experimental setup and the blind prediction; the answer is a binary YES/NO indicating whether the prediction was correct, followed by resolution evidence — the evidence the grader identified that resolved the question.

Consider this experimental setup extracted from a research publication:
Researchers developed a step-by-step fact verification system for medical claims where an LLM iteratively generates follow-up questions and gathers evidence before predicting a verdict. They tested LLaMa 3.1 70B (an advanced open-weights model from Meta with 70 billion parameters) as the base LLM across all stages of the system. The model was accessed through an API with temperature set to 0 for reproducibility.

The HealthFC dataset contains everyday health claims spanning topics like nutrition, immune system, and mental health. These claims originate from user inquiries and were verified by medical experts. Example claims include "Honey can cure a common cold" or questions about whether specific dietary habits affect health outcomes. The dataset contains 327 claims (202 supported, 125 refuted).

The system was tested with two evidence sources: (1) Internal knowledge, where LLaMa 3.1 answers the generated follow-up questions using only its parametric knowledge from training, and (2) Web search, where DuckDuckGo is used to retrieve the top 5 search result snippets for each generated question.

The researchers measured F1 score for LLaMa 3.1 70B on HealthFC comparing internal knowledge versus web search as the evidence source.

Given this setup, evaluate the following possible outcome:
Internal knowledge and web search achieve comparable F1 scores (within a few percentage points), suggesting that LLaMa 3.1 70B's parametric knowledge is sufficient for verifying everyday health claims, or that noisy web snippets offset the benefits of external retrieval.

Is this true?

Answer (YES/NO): NO